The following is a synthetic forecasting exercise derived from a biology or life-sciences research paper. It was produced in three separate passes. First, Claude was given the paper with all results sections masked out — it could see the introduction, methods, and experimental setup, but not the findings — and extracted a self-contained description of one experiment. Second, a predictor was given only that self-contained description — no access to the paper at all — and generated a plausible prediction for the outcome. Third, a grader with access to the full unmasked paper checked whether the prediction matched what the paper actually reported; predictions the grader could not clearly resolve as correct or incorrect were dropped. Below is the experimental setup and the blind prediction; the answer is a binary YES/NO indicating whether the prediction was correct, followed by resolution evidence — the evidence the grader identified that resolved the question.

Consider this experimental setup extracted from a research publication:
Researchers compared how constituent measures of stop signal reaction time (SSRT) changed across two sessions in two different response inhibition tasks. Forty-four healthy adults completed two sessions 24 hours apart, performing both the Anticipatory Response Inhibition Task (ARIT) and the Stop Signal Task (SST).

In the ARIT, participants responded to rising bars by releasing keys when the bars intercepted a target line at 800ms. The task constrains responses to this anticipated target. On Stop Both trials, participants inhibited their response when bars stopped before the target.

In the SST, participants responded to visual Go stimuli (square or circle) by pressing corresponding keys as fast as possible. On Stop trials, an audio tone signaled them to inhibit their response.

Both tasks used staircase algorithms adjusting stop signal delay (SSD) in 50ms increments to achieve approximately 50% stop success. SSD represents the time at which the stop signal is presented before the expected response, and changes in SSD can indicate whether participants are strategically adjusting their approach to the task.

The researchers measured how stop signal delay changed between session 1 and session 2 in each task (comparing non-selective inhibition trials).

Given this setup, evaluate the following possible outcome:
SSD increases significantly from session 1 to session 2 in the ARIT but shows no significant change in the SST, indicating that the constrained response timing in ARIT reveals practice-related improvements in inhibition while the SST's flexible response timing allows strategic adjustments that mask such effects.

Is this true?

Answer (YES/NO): NO